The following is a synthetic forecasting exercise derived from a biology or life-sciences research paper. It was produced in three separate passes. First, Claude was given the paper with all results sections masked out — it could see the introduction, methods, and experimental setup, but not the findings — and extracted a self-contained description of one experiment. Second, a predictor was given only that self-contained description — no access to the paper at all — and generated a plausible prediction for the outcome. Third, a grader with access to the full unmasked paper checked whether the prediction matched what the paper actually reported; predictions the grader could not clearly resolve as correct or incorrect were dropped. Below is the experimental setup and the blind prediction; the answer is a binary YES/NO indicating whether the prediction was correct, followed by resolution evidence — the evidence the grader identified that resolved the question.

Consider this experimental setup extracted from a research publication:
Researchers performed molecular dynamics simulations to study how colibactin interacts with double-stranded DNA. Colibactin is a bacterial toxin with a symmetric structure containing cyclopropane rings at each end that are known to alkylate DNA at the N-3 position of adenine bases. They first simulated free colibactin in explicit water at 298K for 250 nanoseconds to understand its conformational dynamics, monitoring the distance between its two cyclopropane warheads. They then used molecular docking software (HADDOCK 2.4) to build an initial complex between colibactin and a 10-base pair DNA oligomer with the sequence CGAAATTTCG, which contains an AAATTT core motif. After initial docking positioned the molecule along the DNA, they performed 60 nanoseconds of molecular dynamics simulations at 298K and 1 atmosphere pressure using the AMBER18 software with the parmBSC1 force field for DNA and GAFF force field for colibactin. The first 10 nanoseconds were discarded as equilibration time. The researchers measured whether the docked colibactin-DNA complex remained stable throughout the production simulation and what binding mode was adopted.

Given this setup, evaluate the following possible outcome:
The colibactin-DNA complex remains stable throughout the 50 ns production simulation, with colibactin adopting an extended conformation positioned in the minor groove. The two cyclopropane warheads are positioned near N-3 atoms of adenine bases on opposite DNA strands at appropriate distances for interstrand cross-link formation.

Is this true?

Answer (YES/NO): YES